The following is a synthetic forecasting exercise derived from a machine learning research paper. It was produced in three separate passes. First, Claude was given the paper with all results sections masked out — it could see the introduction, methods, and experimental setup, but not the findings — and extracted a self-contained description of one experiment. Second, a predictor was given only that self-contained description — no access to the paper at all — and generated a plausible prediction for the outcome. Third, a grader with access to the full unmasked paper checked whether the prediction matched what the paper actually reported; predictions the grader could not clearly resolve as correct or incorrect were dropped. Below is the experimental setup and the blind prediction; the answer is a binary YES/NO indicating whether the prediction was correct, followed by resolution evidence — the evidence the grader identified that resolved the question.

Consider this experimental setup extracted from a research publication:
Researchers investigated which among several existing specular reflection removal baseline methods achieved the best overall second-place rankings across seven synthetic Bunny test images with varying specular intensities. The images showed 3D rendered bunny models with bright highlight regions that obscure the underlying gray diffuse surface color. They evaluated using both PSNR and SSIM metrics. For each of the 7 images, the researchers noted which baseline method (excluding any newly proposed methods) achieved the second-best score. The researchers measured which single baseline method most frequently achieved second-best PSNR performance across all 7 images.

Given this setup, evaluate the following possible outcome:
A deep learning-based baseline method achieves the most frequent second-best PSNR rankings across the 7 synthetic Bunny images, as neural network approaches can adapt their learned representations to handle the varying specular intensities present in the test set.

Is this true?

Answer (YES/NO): NO